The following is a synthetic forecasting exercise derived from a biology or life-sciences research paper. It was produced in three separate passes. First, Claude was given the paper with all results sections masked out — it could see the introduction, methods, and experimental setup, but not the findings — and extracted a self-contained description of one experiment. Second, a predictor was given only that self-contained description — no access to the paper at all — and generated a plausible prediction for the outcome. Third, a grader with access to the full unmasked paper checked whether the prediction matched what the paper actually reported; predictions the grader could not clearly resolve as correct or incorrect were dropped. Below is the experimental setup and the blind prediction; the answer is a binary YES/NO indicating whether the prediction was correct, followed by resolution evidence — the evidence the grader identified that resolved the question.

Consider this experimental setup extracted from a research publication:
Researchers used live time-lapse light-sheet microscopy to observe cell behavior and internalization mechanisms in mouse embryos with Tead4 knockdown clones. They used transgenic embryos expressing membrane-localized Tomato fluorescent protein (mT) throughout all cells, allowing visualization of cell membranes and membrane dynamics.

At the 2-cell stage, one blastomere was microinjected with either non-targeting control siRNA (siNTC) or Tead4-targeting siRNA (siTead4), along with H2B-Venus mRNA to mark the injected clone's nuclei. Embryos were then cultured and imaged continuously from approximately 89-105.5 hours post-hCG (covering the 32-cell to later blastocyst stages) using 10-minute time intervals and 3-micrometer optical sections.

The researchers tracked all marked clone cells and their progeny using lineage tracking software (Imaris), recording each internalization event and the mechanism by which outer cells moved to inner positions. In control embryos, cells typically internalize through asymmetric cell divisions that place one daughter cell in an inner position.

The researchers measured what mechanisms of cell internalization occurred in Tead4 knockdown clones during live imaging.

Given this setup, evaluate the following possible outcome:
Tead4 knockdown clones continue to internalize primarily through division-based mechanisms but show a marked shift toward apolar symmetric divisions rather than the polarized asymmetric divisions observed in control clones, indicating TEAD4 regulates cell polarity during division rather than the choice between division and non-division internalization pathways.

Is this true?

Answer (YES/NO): NO